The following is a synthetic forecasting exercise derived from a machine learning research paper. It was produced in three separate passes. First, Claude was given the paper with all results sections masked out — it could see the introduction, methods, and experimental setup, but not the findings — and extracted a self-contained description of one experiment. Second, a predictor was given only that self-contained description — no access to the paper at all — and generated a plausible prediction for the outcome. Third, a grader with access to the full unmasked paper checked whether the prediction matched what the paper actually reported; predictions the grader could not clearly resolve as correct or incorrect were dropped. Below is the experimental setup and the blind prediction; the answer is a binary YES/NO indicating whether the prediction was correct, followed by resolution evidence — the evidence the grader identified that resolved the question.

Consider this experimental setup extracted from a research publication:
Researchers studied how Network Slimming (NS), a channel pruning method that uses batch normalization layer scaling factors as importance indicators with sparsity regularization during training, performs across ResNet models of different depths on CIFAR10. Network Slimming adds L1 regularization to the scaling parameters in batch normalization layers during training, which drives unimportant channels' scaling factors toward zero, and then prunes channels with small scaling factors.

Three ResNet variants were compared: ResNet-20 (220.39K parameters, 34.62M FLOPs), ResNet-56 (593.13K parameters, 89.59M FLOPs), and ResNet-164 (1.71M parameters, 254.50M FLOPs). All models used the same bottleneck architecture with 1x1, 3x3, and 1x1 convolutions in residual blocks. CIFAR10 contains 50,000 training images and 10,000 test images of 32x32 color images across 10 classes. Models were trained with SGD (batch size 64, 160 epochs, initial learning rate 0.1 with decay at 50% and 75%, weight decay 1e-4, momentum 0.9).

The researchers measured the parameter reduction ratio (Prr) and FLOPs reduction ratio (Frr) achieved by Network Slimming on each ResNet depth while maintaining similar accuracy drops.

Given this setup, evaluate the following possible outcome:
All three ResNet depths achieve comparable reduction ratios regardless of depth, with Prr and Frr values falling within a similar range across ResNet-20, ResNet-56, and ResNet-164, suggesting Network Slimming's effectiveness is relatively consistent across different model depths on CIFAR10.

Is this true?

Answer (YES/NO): NO